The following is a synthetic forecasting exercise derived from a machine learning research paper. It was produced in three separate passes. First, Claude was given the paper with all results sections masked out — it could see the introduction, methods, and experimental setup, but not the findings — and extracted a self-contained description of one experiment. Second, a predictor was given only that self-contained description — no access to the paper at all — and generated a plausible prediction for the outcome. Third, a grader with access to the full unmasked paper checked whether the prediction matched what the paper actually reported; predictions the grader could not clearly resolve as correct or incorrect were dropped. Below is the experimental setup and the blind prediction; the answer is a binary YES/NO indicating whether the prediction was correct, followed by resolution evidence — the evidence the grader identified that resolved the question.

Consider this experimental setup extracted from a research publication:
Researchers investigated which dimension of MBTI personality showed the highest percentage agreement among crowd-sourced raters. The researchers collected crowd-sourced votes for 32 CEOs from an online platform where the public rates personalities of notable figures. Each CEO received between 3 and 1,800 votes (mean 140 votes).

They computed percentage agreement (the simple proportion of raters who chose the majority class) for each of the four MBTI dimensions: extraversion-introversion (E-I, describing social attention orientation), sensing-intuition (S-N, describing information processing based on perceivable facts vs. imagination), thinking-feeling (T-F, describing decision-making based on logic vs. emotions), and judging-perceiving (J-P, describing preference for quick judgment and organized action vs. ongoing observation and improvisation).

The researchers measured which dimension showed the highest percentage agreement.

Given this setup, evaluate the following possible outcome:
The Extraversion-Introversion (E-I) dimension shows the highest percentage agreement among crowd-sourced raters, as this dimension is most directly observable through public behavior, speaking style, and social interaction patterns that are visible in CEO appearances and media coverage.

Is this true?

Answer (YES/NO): NO